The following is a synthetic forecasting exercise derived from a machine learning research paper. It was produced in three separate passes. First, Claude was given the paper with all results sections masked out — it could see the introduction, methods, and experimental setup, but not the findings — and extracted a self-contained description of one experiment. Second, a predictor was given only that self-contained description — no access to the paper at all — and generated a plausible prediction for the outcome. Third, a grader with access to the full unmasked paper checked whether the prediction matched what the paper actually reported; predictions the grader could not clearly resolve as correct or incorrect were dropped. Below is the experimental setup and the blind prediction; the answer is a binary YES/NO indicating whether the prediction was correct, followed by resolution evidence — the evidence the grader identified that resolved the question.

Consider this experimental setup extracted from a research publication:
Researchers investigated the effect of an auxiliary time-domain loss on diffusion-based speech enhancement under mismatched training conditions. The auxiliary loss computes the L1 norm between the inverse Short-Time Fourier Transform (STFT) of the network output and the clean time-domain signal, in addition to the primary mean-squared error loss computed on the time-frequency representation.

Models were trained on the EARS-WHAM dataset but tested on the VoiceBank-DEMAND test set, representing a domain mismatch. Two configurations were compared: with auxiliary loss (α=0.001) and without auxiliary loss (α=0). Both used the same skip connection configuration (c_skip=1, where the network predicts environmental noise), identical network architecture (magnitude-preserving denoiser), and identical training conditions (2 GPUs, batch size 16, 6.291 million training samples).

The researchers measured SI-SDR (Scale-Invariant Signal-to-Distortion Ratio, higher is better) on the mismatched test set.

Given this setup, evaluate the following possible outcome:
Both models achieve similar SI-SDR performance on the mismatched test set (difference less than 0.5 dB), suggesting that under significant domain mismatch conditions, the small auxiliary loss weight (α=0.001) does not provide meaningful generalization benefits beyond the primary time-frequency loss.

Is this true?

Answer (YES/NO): NO